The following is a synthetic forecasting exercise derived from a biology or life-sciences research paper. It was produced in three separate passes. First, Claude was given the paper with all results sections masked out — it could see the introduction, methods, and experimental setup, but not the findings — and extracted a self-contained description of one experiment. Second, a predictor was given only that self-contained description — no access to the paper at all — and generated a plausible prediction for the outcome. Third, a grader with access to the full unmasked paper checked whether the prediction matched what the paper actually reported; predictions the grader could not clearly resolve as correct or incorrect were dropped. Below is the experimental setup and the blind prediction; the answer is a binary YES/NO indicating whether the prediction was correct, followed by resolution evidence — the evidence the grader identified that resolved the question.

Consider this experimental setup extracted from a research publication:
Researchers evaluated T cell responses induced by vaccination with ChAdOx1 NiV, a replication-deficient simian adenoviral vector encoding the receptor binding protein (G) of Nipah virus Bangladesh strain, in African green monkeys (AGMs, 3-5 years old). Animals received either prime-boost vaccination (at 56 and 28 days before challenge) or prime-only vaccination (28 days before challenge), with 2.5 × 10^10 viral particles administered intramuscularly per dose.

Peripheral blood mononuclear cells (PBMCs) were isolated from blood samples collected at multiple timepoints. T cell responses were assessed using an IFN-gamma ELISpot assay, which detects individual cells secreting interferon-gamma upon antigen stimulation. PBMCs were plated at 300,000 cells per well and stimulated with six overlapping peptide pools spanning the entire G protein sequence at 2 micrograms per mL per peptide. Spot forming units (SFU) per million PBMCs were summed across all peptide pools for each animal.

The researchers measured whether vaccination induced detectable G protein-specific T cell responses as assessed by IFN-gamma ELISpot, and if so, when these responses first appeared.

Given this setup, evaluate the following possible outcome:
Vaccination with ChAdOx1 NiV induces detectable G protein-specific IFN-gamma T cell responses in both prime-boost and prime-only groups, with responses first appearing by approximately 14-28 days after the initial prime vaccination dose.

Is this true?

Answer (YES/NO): YES